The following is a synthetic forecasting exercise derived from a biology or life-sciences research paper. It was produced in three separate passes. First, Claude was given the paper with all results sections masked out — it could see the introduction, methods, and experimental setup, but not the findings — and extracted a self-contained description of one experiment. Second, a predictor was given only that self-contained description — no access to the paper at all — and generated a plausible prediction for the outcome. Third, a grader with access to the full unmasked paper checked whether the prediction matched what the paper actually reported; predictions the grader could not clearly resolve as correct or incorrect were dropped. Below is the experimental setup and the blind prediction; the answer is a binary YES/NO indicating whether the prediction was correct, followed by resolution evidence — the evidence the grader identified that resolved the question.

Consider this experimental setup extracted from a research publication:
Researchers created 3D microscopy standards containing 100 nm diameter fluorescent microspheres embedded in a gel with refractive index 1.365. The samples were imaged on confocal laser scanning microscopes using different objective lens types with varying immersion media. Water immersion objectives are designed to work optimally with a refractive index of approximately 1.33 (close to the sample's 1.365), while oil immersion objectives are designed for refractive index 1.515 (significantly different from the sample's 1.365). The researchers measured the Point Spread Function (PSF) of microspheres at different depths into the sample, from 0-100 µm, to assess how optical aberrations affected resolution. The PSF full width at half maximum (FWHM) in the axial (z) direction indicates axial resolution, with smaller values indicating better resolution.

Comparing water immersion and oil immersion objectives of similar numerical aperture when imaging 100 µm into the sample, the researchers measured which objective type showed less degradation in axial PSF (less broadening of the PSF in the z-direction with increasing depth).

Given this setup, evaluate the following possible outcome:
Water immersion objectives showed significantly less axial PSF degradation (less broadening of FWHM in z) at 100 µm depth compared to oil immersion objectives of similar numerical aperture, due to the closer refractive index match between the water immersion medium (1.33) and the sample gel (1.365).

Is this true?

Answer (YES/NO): YES